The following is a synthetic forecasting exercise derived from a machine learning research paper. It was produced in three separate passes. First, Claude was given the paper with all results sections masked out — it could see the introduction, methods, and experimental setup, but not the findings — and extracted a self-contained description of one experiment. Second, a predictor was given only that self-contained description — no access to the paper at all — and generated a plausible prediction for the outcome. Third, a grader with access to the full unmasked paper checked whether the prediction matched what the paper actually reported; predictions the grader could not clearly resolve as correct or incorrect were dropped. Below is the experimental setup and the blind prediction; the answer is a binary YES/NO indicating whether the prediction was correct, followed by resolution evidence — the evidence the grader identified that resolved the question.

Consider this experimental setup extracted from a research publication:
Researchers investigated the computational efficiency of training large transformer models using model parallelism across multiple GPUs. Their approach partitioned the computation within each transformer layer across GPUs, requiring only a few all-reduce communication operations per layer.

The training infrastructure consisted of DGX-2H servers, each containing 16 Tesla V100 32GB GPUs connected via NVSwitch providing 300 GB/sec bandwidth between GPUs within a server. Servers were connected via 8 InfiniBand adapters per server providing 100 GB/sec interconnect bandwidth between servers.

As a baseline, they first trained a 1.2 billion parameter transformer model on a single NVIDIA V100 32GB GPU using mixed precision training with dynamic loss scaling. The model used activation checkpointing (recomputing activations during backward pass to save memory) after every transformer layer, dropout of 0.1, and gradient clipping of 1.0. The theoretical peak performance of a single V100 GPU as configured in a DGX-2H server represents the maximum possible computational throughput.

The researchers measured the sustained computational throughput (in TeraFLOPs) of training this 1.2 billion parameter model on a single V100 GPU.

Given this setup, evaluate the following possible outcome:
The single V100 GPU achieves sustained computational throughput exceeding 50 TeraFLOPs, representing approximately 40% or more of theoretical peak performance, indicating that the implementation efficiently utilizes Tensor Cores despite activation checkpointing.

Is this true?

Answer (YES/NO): NO